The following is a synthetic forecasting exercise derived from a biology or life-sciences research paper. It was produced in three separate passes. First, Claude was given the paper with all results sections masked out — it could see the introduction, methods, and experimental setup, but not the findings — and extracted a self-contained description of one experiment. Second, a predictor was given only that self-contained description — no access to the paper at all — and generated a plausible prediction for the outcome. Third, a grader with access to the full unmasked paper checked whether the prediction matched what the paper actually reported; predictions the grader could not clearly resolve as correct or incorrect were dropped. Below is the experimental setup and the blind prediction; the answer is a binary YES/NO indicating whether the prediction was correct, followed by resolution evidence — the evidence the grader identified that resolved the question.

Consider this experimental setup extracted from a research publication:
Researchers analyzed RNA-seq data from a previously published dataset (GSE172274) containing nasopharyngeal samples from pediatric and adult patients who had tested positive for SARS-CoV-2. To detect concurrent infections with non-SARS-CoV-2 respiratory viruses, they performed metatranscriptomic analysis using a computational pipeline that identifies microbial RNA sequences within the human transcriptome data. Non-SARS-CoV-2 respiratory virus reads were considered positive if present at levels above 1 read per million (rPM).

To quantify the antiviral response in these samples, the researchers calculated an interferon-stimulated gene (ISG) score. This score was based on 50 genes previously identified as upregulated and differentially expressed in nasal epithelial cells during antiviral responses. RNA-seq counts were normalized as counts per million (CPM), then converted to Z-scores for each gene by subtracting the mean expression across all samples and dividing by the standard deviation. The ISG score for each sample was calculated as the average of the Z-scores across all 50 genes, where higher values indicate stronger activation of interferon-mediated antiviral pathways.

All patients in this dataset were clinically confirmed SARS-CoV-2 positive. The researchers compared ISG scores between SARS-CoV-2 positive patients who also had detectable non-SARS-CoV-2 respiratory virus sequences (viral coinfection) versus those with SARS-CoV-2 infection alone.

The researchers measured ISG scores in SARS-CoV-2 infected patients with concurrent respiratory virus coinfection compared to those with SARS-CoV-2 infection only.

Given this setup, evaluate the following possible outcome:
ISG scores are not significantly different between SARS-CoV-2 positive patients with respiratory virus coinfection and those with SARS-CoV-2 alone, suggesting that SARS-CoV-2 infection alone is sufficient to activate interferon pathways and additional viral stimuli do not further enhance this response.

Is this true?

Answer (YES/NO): NO